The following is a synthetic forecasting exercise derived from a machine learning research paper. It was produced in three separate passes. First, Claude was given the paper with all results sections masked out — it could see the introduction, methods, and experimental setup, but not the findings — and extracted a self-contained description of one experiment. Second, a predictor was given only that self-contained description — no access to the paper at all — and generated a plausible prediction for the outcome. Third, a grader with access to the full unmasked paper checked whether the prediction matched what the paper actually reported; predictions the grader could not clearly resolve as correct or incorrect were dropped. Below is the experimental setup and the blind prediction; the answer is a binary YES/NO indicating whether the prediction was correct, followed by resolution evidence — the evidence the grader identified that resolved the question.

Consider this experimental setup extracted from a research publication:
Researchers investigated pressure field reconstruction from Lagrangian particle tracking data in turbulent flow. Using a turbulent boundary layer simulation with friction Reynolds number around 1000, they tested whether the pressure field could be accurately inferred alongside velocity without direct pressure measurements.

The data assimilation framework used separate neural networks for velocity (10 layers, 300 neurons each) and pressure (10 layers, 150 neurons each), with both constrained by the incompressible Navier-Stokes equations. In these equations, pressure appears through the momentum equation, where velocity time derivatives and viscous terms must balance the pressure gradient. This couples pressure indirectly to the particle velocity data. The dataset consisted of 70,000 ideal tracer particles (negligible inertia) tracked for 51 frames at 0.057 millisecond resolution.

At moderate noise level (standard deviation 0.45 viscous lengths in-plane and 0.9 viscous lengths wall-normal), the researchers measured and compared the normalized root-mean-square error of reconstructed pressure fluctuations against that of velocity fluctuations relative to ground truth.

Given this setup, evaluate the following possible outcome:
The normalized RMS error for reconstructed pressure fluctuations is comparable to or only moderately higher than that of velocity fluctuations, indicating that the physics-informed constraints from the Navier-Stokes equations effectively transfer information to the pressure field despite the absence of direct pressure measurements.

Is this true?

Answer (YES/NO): YES